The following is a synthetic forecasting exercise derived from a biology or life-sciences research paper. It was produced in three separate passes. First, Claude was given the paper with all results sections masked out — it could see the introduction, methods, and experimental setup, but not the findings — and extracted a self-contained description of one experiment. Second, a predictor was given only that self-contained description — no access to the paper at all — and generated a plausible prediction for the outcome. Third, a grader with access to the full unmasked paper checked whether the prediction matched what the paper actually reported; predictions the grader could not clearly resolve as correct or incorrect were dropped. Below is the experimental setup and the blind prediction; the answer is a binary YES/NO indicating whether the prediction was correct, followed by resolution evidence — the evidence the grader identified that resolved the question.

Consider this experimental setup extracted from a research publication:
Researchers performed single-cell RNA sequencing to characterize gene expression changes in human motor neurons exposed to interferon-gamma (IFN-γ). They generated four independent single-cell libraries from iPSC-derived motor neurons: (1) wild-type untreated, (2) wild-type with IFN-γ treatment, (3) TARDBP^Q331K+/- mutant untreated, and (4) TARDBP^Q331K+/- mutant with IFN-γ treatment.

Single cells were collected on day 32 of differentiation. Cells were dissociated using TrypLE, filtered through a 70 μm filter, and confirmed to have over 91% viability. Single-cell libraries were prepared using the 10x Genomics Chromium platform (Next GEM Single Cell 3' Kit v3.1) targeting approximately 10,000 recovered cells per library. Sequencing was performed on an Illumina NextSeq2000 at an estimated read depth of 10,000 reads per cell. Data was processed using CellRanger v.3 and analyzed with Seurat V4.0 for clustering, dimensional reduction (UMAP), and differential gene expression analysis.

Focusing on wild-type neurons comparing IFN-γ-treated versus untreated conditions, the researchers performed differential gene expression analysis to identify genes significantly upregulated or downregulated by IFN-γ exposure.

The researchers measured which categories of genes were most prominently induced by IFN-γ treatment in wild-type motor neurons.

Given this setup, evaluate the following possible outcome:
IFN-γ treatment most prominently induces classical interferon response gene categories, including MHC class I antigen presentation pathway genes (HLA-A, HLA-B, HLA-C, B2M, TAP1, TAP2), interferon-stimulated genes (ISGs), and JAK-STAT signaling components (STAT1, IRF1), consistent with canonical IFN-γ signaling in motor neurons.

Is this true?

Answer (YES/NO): NO